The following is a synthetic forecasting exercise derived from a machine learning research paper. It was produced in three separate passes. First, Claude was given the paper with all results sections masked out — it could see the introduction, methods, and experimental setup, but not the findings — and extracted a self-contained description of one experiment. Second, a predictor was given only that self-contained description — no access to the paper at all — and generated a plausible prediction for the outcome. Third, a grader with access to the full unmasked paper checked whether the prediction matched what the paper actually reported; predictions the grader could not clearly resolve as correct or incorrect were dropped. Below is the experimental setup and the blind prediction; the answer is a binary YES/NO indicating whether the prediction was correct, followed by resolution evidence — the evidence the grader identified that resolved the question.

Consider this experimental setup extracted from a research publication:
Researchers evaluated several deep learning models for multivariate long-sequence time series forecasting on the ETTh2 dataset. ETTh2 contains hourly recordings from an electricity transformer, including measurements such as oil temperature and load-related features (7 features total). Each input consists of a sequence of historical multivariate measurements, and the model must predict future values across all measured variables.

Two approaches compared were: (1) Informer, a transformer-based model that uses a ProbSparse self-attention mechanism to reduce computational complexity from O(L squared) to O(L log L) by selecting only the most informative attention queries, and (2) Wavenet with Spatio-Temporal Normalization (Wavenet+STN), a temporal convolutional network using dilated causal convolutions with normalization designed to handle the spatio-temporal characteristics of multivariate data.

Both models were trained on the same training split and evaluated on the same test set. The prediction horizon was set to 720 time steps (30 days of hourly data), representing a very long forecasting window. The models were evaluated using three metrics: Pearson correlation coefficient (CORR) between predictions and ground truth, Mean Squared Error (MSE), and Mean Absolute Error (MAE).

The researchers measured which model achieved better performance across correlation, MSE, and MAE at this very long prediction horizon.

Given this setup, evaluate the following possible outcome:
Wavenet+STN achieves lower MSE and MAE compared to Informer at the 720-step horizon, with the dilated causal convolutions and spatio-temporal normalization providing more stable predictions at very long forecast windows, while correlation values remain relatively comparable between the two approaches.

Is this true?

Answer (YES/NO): NO